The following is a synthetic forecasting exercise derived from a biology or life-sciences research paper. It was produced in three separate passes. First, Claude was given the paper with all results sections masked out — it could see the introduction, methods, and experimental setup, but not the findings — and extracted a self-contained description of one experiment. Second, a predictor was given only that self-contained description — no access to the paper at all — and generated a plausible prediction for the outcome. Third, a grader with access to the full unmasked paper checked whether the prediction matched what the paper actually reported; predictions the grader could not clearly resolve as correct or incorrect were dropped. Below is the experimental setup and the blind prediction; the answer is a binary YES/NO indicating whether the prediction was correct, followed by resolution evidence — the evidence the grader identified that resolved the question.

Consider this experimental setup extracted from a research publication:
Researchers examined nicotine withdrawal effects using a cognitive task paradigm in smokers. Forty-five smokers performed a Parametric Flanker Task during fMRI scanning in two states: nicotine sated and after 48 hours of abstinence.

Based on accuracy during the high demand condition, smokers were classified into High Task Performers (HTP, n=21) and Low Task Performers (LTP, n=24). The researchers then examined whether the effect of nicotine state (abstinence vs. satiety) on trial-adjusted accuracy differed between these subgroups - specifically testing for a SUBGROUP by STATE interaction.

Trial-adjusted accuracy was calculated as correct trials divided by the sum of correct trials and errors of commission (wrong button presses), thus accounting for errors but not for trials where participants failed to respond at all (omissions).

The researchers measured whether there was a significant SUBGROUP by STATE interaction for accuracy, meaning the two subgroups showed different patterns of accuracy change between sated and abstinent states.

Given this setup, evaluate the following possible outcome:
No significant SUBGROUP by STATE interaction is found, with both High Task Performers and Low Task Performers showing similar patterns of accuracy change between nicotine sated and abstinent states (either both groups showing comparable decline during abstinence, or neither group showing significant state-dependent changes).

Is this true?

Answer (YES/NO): YES